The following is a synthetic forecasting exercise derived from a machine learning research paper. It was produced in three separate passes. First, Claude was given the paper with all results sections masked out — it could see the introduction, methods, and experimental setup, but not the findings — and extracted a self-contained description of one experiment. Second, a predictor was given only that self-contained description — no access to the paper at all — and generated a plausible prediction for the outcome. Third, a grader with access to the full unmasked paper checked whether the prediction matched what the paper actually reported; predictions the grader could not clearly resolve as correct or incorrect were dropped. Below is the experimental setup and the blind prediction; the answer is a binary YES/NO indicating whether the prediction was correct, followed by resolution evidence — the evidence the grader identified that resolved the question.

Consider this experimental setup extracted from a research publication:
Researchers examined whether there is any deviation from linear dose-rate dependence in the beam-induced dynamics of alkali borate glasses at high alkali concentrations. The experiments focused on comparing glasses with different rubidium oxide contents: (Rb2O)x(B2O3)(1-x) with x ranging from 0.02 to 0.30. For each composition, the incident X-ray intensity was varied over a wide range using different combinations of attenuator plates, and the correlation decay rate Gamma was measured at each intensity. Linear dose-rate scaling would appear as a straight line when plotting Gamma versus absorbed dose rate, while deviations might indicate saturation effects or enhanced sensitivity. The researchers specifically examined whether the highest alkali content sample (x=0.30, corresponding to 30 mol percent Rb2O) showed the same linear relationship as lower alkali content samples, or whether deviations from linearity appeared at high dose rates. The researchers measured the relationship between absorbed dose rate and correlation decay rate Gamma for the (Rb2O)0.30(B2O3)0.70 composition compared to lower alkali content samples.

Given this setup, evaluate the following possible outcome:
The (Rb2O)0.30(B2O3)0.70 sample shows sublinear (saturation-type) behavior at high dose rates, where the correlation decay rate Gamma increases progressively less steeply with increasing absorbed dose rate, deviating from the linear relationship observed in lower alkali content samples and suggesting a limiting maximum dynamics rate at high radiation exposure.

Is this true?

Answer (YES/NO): NO